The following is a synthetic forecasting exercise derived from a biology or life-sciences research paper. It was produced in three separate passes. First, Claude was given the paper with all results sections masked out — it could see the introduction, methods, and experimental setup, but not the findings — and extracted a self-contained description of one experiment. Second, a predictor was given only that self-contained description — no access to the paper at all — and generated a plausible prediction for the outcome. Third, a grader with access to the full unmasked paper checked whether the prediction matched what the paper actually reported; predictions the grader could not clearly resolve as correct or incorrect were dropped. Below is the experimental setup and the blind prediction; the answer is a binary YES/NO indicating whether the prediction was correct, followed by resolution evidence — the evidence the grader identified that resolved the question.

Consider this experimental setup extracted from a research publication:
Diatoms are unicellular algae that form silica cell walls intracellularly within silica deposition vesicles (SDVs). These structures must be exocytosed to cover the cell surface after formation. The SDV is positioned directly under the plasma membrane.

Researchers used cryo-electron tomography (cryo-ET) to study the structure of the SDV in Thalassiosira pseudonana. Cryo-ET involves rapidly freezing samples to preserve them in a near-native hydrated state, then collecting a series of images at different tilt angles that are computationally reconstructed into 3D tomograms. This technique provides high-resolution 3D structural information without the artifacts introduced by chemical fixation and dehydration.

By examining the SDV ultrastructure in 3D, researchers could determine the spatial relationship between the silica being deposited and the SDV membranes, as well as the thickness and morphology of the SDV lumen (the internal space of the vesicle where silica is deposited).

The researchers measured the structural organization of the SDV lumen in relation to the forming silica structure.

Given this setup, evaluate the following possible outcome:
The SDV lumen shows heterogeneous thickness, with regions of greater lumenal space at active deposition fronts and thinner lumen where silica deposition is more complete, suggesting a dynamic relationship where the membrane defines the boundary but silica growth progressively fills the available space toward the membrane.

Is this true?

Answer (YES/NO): NO